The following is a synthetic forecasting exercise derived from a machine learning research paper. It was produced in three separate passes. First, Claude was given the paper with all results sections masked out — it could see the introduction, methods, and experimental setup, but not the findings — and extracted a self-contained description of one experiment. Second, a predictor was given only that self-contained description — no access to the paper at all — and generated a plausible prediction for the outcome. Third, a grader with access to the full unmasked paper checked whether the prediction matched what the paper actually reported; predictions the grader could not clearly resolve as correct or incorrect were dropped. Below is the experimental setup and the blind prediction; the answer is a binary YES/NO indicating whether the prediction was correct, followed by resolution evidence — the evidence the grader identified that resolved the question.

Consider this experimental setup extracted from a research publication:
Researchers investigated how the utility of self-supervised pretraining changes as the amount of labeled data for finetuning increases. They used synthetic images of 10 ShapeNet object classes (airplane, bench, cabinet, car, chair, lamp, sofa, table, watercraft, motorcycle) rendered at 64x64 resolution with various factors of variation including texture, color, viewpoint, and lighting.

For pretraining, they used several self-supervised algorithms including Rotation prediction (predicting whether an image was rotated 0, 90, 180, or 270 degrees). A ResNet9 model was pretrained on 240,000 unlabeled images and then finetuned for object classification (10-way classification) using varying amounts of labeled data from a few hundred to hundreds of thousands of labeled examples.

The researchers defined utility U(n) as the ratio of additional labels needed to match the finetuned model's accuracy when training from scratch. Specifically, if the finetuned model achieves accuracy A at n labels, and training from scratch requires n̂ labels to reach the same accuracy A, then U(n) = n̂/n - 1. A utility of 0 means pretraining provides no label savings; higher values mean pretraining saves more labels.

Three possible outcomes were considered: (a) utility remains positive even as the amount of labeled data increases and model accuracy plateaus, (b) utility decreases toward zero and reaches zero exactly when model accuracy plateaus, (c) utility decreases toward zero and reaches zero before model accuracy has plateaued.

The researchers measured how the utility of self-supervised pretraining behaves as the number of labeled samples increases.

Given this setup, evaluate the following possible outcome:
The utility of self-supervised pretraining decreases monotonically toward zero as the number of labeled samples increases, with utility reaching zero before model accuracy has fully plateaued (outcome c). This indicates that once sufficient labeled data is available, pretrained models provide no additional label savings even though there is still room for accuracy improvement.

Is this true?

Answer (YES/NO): YES